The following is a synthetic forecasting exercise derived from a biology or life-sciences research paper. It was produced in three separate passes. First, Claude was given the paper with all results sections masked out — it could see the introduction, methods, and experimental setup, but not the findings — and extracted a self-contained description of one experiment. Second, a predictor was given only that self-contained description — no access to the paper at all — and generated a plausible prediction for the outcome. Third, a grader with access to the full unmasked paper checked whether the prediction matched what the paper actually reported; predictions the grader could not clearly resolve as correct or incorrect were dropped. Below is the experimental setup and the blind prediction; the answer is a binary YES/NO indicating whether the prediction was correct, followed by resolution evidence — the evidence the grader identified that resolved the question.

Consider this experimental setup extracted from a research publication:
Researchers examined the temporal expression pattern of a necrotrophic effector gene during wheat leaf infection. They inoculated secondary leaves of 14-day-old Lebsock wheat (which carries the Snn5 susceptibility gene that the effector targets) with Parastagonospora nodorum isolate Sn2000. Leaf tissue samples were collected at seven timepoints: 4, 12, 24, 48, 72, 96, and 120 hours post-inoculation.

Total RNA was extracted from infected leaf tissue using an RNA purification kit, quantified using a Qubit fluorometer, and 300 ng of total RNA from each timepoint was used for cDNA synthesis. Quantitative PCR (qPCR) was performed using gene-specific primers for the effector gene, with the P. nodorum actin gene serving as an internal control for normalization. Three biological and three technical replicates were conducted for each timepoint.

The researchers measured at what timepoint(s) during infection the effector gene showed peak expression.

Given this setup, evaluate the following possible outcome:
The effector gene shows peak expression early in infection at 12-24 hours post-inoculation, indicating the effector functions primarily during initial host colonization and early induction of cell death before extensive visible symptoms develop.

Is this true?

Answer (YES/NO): YES